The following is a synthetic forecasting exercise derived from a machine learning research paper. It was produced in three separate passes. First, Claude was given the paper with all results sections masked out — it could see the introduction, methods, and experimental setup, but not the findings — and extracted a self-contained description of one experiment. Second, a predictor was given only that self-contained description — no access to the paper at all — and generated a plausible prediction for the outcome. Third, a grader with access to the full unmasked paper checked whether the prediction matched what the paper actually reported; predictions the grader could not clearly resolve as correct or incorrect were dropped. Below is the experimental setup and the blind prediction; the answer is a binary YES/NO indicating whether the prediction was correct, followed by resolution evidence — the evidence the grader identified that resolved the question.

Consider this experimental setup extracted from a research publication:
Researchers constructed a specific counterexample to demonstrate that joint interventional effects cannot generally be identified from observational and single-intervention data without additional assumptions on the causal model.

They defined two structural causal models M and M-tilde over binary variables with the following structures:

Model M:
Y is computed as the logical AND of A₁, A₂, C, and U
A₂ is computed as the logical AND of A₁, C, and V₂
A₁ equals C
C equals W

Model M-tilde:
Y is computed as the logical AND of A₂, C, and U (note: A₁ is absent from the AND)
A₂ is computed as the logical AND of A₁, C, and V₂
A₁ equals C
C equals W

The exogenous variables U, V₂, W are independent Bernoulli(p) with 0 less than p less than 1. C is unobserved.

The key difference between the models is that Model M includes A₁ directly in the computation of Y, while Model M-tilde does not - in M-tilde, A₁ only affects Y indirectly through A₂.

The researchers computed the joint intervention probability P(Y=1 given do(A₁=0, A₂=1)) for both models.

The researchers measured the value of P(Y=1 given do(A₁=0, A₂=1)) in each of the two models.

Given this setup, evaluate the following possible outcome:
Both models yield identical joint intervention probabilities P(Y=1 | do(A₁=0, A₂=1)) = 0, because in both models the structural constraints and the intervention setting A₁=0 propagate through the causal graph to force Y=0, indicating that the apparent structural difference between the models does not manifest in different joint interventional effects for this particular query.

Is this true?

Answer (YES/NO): NO